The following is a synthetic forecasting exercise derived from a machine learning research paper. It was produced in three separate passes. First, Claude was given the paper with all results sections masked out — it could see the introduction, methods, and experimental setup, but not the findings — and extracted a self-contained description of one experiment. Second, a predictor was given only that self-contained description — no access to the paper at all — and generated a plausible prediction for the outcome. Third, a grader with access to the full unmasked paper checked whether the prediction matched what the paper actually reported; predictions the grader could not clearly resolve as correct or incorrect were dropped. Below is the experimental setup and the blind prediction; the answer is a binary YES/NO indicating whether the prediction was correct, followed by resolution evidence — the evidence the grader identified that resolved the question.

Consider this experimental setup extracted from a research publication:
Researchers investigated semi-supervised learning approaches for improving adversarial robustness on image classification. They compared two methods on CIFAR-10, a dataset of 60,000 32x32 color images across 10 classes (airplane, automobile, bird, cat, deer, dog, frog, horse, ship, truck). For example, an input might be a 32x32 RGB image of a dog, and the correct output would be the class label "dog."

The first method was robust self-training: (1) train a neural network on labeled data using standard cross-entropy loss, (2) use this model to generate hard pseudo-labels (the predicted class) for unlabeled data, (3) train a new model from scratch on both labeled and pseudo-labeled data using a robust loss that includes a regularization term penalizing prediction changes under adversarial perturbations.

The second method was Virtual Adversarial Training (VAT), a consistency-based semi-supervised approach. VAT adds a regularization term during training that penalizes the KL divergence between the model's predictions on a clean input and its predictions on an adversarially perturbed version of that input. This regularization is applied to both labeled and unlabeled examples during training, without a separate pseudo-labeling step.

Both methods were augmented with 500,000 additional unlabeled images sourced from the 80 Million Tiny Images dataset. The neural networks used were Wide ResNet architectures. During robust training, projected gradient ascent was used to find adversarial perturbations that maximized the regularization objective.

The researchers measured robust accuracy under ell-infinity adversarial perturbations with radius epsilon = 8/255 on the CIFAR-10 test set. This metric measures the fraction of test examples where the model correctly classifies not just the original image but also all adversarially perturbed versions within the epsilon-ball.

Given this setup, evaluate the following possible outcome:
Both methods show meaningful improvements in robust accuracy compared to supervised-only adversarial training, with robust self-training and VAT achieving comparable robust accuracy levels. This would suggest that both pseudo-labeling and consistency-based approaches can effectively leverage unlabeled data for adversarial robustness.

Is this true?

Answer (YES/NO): NO